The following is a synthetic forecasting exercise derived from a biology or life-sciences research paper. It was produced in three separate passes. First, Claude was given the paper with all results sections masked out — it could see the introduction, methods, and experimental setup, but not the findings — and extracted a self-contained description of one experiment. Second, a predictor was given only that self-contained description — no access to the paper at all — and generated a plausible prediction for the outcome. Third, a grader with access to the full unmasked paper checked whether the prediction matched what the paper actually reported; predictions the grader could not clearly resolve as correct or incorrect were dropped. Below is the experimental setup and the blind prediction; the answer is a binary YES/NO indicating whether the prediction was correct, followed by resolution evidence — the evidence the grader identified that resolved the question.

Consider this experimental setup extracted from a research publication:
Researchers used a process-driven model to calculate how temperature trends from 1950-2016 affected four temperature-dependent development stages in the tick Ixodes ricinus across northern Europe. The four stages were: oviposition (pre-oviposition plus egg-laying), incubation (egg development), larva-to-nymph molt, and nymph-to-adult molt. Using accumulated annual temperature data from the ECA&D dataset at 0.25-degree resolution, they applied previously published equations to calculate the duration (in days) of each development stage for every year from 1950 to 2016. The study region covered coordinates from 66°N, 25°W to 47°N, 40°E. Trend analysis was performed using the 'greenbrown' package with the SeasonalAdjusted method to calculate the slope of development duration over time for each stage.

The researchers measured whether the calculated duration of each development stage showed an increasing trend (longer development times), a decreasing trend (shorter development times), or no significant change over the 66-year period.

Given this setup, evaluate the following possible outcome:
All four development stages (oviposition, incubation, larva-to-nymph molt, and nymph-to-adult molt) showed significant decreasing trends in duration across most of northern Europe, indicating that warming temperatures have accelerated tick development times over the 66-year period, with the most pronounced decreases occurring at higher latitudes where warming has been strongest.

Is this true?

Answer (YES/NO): YES